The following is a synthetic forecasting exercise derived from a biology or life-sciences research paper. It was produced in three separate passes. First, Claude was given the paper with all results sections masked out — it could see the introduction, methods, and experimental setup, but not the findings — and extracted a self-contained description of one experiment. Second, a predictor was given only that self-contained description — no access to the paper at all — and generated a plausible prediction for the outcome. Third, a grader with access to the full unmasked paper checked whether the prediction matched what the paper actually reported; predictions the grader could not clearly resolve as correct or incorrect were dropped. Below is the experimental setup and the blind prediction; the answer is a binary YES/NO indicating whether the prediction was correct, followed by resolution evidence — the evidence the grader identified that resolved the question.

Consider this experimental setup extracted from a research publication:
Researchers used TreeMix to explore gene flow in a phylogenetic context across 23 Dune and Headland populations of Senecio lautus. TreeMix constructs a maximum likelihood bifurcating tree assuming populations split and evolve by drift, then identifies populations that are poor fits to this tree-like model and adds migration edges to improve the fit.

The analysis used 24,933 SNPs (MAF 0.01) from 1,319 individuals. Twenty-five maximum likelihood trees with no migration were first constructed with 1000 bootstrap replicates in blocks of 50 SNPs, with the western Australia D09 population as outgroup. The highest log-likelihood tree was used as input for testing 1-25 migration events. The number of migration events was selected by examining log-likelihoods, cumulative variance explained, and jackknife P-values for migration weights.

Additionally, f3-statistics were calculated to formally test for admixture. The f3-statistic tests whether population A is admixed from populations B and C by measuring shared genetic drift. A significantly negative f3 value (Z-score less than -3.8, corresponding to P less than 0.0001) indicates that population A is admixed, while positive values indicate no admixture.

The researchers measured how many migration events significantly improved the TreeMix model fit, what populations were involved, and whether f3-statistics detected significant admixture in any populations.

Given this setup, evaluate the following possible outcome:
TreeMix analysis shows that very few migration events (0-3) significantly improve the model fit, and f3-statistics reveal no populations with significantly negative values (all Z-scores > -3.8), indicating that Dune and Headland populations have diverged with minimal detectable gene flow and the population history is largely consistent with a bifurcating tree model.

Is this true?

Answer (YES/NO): YES